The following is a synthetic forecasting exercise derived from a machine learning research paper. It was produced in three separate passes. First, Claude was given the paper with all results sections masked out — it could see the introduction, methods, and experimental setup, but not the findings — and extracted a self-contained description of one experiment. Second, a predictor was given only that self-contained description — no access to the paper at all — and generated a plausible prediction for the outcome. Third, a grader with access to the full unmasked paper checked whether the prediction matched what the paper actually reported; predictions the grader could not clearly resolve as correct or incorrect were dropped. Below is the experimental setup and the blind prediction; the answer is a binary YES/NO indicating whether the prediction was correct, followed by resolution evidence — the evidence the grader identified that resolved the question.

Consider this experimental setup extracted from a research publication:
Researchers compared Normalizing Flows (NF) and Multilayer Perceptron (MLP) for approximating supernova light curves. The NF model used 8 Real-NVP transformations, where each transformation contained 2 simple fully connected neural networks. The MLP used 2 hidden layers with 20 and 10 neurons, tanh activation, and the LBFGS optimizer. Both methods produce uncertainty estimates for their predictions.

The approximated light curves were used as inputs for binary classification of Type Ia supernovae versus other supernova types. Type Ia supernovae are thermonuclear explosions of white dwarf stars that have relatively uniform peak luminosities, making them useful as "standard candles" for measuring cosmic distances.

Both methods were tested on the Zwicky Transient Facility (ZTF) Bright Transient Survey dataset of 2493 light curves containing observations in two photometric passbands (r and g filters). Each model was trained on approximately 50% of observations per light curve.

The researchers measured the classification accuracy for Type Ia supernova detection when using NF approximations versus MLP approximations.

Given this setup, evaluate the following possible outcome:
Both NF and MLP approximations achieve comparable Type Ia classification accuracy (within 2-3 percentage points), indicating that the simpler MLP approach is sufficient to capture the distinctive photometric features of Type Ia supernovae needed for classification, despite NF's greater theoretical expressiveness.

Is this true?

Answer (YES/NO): NO